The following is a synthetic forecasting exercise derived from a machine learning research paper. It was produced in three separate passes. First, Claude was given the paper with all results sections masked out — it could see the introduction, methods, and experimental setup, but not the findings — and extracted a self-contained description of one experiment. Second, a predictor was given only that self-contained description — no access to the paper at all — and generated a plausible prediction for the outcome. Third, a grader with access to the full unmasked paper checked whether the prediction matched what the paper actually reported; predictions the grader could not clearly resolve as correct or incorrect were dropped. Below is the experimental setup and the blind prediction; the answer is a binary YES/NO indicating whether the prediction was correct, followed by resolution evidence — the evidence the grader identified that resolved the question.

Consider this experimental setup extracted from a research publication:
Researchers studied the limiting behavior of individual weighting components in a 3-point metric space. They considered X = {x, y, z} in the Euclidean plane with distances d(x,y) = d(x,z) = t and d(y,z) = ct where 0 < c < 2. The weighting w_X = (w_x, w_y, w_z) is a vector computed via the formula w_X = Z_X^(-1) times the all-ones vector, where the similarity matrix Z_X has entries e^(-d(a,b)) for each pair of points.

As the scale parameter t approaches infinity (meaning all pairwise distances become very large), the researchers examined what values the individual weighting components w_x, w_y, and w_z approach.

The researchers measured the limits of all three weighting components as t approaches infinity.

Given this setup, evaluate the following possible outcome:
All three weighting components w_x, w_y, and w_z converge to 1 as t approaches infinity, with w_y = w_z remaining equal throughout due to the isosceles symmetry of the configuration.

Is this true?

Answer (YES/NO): YES